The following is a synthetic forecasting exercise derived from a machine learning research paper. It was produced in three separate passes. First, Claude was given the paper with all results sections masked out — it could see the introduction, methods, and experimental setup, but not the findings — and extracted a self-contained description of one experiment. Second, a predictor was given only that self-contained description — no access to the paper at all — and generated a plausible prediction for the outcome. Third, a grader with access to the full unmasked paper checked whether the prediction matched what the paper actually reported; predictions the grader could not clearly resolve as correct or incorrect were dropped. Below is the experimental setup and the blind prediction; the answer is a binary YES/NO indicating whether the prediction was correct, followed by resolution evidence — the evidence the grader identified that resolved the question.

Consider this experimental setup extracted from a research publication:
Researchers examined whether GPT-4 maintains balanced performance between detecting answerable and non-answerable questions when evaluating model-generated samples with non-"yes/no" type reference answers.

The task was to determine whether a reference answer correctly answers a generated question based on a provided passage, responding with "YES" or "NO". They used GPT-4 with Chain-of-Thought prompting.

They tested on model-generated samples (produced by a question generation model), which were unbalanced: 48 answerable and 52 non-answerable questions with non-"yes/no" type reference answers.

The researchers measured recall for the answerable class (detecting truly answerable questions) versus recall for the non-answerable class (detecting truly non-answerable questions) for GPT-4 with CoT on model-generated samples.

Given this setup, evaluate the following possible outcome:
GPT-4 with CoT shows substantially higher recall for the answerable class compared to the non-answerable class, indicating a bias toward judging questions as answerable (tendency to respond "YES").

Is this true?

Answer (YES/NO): YES